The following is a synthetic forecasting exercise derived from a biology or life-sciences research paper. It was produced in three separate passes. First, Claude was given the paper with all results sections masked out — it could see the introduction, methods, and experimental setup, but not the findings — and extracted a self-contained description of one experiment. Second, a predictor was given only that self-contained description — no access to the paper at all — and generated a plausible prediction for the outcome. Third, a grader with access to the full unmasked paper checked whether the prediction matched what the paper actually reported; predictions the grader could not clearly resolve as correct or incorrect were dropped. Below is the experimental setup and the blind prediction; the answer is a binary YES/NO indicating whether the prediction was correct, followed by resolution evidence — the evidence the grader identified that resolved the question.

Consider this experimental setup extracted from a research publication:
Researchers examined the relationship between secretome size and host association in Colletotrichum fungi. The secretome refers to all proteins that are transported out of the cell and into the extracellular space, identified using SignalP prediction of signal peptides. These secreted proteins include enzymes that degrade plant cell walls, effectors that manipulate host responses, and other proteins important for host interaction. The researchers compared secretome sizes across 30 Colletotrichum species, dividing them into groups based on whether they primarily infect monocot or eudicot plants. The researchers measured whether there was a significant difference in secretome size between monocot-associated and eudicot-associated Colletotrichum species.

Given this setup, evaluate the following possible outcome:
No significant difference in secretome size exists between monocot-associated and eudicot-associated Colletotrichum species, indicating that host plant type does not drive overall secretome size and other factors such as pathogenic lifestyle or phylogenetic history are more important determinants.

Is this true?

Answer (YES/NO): NO